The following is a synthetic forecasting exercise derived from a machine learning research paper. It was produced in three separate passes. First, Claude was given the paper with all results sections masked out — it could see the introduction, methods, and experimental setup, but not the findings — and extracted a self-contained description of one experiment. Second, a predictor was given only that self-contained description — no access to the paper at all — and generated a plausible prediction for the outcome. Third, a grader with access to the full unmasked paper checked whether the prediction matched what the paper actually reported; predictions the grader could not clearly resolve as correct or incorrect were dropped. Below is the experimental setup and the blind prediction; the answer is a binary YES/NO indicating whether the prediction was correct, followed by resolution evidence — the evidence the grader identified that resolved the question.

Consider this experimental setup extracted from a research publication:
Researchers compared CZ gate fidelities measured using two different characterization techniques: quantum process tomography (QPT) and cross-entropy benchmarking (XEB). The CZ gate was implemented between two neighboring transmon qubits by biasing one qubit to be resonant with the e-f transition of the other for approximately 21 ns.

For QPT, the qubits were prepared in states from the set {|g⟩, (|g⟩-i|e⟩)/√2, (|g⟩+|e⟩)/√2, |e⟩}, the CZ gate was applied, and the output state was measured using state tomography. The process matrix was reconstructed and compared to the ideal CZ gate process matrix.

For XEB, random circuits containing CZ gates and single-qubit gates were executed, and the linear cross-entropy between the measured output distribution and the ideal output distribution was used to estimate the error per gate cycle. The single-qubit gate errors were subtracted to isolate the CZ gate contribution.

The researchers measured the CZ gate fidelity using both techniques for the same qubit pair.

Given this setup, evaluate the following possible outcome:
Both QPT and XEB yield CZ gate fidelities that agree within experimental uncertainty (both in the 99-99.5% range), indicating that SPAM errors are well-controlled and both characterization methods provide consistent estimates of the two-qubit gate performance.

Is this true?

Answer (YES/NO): NO